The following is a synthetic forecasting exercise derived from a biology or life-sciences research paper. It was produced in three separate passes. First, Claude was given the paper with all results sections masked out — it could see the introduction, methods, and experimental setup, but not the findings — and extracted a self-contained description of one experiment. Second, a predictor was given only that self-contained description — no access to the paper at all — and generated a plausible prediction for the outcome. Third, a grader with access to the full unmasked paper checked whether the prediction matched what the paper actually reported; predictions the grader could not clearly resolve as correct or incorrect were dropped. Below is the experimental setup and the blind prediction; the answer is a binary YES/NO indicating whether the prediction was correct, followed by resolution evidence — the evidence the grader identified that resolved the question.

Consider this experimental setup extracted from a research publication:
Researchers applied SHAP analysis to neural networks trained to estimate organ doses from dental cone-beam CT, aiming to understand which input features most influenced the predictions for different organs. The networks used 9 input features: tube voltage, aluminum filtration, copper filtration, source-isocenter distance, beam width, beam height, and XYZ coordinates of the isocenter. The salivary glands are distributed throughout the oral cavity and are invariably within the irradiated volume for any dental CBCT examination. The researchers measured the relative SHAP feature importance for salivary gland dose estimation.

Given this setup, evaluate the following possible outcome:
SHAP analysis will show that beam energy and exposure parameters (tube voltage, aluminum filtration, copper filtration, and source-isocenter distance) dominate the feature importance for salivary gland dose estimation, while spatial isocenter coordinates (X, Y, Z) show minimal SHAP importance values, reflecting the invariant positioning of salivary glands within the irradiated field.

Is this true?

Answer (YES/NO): NO